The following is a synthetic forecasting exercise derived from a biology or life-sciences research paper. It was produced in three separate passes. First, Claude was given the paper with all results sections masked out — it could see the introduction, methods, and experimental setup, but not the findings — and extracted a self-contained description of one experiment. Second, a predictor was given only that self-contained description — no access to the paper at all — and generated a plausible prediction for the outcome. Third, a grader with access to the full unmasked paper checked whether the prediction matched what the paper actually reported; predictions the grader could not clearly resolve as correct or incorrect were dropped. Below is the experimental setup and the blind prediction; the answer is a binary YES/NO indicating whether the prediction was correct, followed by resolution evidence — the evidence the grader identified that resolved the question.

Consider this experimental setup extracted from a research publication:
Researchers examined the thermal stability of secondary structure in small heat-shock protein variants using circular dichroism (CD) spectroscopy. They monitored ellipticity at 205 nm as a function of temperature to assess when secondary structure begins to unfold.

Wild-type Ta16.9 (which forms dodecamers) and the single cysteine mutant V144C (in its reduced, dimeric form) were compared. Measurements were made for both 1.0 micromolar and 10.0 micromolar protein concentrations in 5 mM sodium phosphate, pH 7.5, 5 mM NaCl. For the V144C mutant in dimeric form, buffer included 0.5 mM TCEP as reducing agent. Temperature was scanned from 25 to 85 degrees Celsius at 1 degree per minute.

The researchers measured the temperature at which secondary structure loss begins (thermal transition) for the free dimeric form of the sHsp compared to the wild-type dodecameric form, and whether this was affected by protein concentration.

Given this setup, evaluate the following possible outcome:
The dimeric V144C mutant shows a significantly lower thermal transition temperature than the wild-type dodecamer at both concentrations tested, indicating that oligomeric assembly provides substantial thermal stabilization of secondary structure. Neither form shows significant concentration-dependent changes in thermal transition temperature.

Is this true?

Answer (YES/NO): NO